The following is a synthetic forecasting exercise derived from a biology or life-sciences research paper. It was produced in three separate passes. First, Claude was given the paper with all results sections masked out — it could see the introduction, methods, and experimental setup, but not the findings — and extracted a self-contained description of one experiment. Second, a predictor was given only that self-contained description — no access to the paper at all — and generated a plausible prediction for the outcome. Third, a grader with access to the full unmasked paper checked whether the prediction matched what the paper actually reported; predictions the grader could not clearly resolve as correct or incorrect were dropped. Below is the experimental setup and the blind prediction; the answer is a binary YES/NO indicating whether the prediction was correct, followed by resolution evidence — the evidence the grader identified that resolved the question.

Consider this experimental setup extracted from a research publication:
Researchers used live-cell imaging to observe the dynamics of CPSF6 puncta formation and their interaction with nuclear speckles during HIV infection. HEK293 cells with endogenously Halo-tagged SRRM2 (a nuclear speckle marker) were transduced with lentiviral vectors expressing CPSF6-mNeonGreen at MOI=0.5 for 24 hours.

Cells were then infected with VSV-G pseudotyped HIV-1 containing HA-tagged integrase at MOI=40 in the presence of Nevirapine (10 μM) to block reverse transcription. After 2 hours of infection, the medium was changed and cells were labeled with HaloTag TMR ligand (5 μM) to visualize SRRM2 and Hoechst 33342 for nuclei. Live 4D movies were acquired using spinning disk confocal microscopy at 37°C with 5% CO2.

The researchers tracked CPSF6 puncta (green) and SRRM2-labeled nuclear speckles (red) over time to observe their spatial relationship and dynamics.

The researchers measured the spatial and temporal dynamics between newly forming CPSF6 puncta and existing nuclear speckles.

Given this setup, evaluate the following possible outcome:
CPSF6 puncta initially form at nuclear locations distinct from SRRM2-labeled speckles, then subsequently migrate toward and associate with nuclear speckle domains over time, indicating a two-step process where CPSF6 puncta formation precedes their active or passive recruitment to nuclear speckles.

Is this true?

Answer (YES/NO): YES